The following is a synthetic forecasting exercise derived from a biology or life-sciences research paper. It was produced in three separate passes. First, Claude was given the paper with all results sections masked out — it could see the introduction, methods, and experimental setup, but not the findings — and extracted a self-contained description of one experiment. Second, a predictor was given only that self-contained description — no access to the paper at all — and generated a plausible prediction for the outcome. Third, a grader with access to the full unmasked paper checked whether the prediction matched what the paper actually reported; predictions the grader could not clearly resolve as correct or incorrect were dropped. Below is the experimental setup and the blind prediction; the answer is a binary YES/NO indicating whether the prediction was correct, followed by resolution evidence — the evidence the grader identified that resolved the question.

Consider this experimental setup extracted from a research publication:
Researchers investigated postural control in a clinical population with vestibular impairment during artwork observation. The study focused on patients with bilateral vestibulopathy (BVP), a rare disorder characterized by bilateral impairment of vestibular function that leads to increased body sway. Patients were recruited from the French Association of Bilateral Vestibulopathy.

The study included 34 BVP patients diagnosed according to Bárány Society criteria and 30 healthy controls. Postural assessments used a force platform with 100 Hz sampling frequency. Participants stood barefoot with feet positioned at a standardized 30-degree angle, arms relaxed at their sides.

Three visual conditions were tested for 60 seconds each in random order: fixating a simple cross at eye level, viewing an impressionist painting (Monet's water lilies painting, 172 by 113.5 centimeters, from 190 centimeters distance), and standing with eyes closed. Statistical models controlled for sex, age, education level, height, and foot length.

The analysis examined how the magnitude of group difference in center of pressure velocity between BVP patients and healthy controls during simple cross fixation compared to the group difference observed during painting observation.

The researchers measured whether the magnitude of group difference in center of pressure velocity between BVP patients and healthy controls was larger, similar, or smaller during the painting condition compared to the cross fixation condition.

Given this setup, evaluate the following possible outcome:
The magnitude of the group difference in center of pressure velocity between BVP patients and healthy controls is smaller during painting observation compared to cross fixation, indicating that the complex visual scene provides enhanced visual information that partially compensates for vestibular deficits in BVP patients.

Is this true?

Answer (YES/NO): NO